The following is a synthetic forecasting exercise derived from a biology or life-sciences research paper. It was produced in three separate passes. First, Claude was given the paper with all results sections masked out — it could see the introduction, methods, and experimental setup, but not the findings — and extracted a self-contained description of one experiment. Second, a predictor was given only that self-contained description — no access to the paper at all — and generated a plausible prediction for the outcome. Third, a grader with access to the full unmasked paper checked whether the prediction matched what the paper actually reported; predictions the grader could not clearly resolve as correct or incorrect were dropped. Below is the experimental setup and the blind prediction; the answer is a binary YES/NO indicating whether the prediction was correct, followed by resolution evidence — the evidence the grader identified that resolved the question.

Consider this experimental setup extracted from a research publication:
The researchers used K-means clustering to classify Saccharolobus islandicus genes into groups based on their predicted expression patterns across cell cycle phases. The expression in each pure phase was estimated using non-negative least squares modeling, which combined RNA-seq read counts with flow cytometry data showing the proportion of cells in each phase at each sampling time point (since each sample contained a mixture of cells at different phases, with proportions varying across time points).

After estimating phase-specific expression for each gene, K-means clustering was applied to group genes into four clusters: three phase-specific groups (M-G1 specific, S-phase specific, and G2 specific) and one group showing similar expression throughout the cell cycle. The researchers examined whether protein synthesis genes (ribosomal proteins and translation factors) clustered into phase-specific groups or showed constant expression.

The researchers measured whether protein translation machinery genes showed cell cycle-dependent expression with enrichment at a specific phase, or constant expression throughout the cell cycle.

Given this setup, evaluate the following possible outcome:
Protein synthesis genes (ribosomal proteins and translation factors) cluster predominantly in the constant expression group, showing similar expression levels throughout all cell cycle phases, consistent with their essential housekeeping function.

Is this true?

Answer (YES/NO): NO